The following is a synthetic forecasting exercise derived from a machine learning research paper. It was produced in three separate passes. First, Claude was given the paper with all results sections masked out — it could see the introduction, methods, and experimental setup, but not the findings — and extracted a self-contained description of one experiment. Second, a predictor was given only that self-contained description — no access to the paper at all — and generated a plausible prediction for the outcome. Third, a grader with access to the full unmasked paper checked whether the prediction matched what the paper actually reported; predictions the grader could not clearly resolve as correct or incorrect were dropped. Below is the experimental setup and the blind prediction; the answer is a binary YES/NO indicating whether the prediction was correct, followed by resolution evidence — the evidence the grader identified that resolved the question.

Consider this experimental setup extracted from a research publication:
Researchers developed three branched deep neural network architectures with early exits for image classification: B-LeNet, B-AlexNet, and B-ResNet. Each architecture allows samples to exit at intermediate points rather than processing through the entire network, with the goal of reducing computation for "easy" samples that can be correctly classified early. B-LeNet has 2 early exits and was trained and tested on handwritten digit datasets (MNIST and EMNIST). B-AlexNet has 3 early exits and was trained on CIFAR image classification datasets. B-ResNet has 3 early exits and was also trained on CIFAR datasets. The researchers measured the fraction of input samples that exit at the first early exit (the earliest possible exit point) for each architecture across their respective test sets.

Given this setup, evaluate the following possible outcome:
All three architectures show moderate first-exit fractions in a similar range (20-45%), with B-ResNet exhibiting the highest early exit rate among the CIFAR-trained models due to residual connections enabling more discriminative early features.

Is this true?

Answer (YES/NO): NO